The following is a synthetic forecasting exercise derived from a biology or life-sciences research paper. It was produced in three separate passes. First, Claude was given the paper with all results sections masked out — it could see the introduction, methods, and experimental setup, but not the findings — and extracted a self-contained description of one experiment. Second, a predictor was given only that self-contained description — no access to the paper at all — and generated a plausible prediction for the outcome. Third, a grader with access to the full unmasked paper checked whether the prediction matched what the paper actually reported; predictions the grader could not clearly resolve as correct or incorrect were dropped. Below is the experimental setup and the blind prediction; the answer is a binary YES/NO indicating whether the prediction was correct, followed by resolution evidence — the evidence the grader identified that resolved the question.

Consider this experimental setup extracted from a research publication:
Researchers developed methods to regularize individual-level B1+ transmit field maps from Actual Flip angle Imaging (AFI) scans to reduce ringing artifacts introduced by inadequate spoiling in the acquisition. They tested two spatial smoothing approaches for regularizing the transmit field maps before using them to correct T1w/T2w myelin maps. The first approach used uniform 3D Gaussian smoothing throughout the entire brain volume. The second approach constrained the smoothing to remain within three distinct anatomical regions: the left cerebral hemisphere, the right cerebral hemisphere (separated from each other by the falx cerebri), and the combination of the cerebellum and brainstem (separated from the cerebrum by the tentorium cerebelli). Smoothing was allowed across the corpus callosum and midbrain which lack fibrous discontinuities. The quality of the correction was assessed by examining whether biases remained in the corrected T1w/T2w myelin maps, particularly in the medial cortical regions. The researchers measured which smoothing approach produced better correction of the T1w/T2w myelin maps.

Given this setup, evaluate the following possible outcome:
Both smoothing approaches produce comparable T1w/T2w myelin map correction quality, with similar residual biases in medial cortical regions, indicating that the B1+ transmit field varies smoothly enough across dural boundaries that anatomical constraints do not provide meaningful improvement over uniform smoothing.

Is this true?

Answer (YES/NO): NO